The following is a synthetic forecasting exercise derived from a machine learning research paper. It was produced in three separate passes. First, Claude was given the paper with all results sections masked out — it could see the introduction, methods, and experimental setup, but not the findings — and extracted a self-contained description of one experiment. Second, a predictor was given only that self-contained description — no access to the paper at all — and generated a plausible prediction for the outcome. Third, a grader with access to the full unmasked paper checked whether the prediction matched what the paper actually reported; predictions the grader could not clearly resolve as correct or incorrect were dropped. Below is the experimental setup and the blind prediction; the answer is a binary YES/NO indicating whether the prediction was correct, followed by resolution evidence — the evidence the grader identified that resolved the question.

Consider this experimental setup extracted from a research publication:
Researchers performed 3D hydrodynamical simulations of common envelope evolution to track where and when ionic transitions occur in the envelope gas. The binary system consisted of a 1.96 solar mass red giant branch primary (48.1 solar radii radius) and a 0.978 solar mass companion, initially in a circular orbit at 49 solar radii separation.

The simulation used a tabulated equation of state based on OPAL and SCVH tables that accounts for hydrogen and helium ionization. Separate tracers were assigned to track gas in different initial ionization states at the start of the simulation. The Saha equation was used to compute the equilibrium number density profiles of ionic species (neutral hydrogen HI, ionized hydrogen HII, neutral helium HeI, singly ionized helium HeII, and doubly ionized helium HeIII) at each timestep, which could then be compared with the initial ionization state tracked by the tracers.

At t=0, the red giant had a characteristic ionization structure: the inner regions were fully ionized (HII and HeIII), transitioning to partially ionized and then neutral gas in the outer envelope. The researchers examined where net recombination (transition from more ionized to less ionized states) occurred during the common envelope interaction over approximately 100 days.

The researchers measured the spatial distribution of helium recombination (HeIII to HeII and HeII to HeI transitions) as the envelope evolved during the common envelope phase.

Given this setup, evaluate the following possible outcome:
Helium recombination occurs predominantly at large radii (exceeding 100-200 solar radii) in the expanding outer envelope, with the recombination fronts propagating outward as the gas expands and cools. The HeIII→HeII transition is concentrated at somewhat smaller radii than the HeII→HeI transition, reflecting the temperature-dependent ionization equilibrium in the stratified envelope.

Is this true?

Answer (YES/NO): NO